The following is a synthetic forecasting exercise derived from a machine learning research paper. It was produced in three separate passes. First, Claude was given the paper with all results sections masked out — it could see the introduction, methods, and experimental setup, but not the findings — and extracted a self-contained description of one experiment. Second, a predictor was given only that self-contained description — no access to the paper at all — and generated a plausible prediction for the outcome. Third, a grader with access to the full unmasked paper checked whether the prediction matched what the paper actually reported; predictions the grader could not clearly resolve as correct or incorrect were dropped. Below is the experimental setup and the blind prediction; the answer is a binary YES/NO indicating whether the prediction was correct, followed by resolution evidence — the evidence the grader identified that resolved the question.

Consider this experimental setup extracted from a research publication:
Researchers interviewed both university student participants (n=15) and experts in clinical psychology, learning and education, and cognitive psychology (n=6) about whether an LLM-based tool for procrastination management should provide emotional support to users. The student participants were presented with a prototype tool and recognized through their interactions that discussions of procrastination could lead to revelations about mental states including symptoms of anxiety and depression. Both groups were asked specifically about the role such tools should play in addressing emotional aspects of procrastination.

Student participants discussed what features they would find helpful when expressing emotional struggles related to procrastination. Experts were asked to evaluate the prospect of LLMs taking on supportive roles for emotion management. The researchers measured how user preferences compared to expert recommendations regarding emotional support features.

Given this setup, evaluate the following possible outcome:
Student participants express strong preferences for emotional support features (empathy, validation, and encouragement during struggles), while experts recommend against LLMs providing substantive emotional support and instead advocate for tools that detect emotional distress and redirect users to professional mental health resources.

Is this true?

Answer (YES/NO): YES